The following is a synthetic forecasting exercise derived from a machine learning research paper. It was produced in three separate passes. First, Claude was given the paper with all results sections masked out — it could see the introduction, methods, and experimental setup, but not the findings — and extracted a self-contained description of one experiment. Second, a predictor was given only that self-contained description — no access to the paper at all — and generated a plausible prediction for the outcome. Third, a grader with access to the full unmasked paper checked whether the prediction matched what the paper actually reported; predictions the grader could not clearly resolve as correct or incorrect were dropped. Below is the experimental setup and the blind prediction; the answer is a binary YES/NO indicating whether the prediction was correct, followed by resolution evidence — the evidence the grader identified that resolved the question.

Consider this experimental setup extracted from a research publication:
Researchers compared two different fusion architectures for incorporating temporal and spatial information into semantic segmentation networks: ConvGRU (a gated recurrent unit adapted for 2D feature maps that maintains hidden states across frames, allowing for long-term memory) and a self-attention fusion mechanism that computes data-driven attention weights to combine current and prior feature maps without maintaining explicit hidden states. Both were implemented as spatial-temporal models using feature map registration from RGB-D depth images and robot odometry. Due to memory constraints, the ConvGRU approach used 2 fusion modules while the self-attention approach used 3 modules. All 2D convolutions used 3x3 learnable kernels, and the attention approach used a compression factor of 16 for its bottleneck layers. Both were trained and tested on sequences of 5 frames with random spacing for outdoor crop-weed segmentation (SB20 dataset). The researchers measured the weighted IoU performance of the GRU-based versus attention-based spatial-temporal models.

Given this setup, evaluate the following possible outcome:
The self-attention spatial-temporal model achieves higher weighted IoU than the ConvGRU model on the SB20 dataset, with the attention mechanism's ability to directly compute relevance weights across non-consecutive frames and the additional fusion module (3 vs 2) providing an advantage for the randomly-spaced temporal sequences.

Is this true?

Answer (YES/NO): YES